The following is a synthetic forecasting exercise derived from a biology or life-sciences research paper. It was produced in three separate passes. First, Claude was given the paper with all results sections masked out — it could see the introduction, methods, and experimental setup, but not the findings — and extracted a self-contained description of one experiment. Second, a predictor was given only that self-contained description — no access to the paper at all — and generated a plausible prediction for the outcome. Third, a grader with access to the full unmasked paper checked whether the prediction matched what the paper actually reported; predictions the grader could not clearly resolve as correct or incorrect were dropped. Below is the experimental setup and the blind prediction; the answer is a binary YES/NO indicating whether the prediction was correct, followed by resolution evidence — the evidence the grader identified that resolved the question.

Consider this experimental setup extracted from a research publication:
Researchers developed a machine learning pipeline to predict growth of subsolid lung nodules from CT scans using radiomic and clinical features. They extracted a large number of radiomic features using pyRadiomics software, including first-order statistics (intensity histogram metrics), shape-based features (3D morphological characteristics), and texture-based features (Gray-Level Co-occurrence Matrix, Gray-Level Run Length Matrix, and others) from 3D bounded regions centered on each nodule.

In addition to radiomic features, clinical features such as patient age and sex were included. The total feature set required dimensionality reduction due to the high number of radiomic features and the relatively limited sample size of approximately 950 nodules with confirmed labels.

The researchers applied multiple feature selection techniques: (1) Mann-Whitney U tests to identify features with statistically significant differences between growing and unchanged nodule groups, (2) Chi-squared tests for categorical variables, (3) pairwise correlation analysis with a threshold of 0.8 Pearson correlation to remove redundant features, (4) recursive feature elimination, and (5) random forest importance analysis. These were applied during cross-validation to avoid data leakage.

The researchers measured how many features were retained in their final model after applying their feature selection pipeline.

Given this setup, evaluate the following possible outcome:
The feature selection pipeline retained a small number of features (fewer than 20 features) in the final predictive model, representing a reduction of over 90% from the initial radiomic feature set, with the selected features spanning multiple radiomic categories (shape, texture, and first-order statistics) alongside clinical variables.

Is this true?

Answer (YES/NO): NO